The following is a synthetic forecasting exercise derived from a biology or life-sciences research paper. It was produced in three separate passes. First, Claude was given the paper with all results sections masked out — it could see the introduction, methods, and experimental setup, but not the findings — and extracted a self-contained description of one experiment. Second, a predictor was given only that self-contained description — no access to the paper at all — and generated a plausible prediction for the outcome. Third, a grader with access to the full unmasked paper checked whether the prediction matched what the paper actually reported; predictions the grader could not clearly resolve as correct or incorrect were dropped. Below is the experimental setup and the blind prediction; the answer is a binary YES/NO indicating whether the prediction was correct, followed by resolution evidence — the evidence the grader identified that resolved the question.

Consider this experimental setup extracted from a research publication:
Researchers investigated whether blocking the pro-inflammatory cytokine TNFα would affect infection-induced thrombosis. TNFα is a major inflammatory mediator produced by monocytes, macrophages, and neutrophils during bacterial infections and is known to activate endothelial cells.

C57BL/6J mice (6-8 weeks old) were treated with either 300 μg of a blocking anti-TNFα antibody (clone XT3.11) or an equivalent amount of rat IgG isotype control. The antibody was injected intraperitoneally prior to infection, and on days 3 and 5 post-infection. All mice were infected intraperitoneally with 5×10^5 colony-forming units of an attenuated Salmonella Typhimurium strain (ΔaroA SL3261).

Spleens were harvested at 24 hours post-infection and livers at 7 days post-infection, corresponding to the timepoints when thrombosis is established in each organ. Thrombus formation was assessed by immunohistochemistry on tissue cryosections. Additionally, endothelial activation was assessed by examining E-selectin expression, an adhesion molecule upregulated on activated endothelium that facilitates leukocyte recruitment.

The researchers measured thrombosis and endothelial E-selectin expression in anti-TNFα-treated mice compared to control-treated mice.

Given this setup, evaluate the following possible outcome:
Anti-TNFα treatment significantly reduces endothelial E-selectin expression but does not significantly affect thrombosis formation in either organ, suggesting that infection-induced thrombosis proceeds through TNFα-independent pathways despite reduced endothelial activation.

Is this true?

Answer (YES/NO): NO